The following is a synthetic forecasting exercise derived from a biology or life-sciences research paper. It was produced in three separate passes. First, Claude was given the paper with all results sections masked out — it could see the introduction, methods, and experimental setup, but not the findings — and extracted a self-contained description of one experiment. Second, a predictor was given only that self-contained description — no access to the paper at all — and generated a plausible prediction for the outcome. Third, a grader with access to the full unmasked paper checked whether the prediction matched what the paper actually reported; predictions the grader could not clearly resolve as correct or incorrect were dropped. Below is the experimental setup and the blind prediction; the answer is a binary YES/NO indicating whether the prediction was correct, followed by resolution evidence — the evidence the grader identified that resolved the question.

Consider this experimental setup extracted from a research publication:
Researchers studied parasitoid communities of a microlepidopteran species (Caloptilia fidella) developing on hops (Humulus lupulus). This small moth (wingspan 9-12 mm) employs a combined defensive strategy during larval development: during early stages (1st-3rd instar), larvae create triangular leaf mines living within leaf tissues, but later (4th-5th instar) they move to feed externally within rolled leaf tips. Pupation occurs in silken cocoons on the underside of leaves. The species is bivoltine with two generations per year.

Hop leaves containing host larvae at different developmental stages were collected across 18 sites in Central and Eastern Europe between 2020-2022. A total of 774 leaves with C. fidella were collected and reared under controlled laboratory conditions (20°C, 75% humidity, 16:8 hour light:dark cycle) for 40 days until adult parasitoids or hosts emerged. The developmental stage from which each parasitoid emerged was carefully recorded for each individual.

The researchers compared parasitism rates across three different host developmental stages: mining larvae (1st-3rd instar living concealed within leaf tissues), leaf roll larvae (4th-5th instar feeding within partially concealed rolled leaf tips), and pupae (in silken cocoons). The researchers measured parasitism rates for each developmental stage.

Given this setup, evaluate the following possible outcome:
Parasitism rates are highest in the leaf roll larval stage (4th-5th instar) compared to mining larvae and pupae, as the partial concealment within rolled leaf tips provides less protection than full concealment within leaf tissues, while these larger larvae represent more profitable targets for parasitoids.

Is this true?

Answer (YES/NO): YES